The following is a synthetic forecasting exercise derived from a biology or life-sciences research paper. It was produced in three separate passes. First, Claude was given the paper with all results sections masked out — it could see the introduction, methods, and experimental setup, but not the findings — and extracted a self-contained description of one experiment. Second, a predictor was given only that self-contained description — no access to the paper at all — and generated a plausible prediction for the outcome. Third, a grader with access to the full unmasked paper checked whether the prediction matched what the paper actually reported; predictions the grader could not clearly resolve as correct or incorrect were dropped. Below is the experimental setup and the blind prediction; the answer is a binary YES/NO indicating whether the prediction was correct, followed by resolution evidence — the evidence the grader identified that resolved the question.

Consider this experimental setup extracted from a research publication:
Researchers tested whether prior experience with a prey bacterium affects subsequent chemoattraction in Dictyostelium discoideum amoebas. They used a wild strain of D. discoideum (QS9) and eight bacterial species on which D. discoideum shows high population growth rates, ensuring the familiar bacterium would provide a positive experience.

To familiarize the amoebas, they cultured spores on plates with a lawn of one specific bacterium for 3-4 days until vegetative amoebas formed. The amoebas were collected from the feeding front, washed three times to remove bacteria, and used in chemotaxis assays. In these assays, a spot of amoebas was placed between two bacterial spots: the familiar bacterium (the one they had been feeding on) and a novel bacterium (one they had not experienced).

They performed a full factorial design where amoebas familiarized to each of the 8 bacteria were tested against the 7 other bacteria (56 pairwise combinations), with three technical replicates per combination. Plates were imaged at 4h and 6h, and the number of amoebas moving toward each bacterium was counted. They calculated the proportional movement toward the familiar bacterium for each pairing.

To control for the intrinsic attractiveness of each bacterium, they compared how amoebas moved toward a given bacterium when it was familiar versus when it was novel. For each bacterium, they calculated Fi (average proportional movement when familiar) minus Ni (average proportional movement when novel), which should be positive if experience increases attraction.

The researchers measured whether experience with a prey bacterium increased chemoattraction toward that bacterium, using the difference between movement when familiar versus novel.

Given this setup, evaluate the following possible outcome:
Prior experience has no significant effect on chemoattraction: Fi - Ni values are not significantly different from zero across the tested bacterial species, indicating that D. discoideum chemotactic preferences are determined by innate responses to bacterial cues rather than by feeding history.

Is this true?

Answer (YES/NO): YES